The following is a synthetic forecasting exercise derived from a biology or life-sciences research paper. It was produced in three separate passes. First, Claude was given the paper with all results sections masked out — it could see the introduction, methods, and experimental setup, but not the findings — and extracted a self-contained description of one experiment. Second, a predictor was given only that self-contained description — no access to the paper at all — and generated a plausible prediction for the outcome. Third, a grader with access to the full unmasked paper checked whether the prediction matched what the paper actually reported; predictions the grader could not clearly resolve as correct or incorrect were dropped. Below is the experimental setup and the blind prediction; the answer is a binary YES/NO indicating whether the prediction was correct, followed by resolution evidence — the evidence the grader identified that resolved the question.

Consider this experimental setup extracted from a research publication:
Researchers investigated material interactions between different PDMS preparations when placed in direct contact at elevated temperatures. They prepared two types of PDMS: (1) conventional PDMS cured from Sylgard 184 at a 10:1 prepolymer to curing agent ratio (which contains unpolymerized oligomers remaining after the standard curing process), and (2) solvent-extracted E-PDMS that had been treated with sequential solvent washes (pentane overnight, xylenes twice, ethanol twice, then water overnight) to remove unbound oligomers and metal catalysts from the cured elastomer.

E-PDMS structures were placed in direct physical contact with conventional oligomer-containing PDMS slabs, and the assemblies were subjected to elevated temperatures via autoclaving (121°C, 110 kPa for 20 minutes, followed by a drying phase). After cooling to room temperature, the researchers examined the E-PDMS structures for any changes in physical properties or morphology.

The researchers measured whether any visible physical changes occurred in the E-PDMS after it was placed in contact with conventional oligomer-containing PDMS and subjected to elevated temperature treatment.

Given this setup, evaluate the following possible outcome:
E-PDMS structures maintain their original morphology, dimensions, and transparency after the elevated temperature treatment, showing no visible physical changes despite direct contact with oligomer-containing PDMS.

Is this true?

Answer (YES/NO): NO